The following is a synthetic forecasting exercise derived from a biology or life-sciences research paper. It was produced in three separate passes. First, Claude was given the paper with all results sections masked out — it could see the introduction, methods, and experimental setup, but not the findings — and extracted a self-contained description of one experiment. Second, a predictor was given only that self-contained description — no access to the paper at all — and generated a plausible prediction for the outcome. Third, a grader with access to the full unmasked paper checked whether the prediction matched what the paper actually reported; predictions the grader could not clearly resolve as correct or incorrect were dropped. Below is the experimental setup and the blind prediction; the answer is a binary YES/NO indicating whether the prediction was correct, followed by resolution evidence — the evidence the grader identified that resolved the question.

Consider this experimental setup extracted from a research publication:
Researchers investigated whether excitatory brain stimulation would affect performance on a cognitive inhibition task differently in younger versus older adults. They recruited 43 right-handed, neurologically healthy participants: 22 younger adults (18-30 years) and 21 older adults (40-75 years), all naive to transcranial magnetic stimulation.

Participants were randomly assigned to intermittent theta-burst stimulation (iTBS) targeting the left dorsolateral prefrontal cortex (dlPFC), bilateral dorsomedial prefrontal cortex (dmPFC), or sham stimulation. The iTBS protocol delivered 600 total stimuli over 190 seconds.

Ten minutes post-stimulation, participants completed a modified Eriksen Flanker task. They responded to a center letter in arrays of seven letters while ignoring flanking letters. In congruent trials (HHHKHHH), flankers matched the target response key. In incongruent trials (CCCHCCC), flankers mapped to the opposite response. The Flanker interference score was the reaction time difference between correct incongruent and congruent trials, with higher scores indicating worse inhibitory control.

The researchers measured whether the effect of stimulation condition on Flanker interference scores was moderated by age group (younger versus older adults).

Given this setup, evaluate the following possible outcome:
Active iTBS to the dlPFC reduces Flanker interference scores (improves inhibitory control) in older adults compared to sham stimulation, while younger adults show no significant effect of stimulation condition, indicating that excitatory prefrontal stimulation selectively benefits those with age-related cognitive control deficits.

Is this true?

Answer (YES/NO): NO